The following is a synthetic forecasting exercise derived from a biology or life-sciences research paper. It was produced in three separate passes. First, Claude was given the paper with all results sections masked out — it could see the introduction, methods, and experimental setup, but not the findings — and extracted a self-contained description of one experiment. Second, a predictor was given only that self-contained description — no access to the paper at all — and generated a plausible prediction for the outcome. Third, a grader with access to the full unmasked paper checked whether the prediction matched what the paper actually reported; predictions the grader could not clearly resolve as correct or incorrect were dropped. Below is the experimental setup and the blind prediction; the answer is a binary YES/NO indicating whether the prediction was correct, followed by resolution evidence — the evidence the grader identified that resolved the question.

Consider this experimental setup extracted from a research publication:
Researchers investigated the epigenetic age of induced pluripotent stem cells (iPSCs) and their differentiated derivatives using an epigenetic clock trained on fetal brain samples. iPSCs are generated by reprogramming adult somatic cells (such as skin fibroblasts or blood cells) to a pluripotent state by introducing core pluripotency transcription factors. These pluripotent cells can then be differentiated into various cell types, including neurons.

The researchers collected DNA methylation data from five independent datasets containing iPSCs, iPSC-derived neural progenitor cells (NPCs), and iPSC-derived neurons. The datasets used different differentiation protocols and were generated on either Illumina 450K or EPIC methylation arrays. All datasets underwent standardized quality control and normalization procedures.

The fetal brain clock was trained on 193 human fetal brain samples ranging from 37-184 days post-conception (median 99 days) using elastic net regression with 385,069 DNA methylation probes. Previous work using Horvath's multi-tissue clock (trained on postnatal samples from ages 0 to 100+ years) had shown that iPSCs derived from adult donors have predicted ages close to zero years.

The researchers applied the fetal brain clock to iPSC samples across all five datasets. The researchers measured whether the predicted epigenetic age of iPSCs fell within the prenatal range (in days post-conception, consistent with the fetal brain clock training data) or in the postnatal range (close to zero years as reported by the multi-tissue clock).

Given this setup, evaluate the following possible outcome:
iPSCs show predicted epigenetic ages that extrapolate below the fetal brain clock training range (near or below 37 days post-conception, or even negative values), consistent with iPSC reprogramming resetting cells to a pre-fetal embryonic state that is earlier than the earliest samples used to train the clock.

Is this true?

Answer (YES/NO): NO